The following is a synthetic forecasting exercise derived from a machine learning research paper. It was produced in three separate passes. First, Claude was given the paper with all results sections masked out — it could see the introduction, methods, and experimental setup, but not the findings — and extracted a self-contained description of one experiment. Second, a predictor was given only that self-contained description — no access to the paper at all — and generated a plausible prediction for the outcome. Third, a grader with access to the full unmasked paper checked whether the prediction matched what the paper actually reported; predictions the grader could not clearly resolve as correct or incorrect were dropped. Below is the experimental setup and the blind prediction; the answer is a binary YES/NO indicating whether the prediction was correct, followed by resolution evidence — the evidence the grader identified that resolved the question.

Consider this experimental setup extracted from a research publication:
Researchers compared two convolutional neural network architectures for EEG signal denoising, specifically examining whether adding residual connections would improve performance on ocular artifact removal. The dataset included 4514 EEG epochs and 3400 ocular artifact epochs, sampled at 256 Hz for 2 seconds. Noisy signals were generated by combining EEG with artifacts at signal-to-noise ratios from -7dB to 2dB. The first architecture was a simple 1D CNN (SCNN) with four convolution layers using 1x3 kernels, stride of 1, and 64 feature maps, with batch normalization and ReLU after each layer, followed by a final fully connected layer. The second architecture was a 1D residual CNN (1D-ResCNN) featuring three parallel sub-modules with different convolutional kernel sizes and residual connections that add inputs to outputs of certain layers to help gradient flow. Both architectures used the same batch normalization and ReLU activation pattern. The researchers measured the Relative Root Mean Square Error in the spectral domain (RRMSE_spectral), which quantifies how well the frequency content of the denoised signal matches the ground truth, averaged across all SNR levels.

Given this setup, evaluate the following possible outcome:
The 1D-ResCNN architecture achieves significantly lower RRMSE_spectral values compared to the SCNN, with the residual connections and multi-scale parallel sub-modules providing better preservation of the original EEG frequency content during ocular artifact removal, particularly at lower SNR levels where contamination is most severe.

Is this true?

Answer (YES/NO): NO